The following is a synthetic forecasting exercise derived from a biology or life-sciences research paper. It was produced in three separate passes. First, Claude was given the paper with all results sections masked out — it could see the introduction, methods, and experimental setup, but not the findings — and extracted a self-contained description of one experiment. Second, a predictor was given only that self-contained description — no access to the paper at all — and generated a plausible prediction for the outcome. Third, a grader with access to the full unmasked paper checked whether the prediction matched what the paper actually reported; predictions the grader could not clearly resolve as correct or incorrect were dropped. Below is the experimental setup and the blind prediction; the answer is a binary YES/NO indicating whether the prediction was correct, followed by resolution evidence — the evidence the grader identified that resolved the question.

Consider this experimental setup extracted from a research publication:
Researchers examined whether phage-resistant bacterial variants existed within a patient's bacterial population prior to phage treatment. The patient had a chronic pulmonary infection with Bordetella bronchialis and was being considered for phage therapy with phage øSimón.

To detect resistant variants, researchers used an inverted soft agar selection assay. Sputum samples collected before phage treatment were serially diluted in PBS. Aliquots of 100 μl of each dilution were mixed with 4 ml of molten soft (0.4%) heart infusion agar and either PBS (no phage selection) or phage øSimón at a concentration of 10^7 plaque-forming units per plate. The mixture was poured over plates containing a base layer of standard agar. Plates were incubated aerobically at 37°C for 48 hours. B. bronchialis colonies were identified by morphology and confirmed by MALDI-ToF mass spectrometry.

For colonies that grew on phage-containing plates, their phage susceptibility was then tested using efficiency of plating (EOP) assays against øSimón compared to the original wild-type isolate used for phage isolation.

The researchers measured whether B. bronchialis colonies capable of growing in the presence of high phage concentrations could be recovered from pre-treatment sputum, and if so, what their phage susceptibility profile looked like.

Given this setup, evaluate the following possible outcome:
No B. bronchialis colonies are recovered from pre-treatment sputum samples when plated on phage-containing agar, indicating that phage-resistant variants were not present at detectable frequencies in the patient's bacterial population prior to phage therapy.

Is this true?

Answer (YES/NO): NO